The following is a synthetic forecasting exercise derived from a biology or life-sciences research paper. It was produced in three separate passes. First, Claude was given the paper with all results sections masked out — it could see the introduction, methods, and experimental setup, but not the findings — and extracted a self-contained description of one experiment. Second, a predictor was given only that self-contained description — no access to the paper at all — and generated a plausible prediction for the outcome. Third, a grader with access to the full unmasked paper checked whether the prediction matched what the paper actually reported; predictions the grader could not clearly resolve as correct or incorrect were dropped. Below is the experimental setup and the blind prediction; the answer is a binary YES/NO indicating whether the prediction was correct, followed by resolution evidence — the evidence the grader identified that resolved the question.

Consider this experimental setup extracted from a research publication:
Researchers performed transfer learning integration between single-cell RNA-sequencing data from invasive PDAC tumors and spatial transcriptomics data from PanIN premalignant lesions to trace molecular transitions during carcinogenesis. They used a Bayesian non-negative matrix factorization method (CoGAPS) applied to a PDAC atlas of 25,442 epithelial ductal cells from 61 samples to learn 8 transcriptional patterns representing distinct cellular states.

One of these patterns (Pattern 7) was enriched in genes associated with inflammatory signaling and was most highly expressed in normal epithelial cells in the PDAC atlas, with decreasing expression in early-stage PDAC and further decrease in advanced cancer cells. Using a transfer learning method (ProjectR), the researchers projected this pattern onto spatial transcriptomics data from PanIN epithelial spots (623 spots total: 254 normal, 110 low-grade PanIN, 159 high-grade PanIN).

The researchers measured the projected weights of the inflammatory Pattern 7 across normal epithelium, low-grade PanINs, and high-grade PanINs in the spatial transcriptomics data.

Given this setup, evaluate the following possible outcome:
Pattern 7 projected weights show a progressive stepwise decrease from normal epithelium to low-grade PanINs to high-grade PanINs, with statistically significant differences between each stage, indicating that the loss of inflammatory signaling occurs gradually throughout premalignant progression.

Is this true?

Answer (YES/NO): NO